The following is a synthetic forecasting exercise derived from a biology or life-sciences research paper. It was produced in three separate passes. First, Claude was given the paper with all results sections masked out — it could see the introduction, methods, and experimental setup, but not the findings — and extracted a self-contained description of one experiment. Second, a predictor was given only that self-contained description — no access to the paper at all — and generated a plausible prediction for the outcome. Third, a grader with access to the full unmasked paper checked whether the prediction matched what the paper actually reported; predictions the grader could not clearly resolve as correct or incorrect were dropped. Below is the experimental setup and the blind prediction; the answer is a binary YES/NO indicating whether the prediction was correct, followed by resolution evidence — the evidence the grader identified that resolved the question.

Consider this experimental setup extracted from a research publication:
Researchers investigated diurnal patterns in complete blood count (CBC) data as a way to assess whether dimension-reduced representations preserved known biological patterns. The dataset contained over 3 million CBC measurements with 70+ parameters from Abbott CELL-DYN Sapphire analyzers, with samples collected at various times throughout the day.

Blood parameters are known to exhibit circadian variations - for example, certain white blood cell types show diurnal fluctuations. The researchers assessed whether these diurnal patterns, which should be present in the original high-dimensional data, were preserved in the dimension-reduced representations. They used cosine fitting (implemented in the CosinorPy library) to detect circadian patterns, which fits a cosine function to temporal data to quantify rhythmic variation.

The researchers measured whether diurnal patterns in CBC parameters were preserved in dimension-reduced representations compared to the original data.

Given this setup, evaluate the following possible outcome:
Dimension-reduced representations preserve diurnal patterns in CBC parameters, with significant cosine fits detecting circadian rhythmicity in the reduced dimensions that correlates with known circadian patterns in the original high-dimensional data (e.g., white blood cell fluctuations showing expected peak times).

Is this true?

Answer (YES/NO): YES